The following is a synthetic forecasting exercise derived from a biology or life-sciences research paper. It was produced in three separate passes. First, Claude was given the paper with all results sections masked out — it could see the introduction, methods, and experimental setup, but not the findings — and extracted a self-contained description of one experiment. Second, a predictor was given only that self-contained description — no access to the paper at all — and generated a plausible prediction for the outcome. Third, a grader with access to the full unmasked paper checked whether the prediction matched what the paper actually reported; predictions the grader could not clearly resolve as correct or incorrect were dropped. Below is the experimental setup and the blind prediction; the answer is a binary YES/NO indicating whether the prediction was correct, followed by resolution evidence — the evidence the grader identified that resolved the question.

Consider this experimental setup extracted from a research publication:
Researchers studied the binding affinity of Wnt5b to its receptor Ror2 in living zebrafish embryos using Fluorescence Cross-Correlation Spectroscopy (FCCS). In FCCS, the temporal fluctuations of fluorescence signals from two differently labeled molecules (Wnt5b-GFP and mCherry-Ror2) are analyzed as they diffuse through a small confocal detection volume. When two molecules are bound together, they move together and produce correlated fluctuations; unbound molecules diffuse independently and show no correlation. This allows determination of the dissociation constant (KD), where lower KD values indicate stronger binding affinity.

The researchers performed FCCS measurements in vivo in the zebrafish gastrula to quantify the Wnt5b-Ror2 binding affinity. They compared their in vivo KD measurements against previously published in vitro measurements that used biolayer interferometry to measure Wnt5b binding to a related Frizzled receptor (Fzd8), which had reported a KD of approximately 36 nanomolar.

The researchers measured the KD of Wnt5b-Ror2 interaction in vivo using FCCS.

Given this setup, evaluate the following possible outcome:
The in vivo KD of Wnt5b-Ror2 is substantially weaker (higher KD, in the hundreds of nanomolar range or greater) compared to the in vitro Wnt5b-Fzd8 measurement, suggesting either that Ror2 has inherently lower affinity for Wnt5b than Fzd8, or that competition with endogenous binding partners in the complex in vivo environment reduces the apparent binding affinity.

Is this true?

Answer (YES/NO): YES